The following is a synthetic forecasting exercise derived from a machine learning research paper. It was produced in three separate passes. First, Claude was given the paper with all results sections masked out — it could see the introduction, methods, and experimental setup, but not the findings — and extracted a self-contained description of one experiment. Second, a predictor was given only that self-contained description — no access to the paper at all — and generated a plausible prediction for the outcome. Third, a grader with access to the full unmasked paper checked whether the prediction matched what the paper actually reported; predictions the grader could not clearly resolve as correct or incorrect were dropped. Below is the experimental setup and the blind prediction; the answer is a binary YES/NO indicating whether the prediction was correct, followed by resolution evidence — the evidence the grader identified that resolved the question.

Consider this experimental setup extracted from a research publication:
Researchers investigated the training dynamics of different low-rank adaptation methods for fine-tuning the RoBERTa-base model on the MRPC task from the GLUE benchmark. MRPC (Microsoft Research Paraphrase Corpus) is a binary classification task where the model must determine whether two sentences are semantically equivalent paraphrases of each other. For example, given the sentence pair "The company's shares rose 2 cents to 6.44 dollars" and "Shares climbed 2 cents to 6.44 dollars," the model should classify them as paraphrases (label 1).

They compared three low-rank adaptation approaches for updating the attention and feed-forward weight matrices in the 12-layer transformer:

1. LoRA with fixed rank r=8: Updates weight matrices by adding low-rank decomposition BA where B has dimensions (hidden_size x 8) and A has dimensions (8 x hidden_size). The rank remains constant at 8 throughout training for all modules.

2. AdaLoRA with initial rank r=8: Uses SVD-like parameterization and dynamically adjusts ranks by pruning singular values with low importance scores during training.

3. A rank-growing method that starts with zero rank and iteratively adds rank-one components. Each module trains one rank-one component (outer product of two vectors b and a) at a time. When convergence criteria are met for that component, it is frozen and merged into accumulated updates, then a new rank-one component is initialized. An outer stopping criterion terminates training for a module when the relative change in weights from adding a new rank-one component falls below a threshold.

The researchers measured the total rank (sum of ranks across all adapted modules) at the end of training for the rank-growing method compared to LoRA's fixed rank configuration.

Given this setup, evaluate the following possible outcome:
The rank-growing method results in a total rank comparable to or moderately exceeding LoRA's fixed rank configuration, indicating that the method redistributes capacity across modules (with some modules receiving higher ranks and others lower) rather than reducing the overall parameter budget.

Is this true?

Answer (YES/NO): NO